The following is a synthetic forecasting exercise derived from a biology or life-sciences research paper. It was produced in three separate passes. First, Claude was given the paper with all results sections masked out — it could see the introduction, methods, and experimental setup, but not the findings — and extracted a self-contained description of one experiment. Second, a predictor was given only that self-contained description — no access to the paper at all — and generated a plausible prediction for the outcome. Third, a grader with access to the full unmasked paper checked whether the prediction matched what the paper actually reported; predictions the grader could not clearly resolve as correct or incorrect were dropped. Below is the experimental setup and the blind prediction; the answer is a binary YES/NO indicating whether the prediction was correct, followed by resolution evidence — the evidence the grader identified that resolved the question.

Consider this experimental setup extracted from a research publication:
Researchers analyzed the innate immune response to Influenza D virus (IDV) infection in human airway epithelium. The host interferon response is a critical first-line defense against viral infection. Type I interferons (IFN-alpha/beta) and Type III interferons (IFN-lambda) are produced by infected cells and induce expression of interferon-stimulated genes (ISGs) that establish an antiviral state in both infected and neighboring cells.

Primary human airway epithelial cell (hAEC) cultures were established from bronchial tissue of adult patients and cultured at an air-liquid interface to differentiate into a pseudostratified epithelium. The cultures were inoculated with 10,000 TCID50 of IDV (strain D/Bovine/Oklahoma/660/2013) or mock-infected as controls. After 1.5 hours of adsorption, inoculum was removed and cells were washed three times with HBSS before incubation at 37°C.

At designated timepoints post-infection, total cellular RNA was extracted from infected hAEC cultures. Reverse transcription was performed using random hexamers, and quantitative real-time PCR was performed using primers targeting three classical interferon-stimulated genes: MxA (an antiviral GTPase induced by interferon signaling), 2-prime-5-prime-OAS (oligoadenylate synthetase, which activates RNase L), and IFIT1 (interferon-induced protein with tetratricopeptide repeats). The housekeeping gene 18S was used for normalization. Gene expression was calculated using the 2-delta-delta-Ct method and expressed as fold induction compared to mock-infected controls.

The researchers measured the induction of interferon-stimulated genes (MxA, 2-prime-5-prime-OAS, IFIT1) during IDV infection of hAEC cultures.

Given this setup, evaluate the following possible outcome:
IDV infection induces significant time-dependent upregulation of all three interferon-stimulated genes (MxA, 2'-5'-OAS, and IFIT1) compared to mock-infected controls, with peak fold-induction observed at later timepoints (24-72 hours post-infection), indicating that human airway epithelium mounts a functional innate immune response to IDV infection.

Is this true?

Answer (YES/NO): NO